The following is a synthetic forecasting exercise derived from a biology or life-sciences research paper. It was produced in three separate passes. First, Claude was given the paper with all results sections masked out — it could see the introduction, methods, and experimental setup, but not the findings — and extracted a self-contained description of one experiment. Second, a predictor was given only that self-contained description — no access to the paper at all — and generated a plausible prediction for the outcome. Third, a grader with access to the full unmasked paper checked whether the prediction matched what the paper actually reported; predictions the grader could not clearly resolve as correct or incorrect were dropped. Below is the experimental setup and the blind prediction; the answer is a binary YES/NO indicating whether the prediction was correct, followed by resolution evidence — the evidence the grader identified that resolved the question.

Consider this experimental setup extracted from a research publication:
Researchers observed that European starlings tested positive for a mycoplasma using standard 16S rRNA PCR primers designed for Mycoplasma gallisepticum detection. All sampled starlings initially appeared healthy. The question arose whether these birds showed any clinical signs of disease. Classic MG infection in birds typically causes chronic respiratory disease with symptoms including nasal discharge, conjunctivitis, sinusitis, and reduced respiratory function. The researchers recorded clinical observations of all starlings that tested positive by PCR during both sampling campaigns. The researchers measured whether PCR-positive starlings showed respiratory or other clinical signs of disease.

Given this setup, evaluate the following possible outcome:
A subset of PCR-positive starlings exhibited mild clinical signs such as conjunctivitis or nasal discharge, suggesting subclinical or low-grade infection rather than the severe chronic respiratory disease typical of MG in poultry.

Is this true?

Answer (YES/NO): NO